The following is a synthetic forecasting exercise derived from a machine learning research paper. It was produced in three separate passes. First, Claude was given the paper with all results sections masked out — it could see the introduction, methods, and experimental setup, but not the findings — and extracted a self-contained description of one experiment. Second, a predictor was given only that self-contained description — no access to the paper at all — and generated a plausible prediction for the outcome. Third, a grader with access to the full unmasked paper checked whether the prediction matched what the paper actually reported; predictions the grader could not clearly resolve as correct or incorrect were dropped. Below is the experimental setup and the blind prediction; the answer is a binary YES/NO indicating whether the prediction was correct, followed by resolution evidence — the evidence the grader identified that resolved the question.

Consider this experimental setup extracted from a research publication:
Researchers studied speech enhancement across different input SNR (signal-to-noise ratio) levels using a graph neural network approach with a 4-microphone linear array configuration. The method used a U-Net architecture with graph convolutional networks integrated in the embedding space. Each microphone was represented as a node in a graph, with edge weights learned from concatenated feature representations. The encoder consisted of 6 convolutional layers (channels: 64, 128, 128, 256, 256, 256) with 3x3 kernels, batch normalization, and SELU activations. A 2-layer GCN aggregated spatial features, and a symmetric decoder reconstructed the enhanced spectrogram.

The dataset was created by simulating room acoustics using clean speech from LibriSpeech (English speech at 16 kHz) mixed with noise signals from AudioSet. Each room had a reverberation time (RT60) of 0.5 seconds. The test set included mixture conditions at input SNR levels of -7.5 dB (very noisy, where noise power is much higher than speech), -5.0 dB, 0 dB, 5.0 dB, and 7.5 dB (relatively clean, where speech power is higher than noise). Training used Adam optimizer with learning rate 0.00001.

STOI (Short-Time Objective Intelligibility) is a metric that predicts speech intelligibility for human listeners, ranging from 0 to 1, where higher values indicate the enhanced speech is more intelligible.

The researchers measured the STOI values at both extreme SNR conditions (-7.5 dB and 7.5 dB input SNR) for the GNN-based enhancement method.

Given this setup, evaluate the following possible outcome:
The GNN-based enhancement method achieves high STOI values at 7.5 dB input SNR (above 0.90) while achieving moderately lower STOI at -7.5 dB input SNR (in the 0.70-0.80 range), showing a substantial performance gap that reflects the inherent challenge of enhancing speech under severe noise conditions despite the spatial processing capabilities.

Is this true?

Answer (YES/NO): NO